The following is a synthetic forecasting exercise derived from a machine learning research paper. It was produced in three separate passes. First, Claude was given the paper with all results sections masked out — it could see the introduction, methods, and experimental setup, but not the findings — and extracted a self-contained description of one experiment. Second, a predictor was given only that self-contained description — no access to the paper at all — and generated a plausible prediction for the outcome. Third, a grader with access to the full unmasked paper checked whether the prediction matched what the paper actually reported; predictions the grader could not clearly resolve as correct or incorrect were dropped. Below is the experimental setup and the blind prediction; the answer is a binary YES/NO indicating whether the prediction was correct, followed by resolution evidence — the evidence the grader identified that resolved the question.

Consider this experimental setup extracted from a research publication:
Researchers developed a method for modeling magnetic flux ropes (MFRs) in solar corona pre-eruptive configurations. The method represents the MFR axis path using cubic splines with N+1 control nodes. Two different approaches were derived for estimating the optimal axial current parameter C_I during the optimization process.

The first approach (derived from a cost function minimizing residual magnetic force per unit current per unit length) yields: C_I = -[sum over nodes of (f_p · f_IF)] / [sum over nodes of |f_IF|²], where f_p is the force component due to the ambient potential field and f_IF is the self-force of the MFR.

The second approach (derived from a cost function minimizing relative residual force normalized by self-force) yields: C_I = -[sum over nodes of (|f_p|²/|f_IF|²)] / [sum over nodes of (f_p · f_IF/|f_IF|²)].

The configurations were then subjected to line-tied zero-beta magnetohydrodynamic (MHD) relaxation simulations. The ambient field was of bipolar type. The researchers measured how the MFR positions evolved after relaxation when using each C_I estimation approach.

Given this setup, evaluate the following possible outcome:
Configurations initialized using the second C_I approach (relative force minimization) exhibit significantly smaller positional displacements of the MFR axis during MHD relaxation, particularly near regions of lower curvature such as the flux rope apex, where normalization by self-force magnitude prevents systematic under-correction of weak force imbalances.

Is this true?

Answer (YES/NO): NO